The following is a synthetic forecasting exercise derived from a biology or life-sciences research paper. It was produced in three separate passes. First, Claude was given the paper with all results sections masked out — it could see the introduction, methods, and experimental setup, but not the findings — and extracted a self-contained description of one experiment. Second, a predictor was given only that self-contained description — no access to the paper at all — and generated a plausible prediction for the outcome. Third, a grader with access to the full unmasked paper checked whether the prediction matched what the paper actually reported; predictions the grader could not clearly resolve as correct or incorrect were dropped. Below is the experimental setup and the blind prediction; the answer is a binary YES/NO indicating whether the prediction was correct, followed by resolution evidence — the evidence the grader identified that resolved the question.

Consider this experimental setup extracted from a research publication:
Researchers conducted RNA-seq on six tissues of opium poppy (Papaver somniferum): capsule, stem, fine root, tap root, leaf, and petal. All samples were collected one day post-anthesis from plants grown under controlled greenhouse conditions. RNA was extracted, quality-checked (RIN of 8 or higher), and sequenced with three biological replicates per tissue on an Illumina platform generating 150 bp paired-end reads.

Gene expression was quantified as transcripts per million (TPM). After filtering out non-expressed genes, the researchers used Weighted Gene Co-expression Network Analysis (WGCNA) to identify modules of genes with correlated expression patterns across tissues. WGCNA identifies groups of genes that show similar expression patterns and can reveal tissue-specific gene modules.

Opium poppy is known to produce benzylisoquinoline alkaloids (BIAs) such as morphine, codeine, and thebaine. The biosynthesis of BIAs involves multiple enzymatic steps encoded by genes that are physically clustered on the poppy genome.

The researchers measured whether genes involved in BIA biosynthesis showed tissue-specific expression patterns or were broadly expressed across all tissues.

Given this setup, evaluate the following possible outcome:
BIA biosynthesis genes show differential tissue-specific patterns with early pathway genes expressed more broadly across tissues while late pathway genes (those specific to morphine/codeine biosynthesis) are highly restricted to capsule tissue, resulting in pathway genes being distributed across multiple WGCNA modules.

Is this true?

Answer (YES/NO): NO